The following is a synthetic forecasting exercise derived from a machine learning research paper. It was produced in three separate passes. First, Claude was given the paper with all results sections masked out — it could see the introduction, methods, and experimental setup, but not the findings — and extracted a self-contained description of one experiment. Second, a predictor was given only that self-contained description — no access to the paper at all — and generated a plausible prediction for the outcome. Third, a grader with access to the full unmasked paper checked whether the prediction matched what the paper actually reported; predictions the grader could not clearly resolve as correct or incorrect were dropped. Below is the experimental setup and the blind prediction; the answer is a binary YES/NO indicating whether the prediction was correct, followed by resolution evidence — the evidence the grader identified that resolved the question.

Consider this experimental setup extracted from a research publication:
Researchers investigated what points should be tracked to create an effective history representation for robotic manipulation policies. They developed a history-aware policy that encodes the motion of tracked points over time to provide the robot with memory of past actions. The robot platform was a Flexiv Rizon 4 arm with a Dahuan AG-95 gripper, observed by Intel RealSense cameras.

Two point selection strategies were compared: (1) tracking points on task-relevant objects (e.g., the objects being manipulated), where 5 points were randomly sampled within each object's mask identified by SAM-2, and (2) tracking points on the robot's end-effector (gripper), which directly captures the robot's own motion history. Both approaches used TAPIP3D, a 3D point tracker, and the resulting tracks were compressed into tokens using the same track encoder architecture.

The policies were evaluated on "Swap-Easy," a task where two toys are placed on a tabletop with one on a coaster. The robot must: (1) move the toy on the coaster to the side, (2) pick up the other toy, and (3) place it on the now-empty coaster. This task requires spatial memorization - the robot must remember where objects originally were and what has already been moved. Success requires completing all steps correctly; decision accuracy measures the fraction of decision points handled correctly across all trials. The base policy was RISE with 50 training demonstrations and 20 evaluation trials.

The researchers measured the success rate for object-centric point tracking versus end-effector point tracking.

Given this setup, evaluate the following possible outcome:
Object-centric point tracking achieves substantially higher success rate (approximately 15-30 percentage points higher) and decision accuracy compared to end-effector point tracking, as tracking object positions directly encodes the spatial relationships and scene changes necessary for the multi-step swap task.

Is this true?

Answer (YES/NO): NO